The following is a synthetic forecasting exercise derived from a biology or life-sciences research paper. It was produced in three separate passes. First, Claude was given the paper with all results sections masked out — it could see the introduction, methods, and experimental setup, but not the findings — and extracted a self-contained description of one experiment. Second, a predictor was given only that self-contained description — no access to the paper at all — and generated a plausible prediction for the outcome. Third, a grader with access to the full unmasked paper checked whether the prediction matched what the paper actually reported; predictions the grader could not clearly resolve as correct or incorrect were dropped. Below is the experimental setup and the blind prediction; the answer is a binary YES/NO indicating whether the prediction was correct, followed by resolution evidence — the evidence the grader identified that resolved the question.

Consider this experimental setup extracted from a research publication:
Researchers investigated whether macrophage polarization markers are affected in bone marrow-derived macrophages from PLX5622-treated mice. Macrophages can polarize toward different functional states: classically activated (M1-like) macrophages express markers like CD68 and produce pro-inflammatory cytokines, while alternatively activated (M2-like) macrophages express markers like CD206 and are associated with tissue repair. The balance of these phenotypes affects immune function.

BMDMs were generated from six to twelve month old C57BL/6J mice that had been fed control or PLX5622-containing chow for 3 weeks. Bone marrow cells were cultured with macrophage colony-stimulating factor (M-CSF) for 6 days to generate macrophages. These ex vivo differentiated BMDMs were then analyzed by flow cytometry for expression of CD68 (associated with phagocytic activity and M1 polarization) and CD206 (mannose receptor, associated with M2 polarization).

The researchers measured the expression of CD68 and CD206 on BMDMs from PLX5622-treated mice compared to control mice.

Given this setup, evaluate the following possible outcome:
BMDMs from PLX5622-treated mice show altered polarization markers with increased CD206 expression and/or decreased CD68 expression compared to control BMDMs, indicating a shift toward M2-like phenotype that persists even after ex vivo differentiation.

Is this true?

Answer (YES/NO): NO